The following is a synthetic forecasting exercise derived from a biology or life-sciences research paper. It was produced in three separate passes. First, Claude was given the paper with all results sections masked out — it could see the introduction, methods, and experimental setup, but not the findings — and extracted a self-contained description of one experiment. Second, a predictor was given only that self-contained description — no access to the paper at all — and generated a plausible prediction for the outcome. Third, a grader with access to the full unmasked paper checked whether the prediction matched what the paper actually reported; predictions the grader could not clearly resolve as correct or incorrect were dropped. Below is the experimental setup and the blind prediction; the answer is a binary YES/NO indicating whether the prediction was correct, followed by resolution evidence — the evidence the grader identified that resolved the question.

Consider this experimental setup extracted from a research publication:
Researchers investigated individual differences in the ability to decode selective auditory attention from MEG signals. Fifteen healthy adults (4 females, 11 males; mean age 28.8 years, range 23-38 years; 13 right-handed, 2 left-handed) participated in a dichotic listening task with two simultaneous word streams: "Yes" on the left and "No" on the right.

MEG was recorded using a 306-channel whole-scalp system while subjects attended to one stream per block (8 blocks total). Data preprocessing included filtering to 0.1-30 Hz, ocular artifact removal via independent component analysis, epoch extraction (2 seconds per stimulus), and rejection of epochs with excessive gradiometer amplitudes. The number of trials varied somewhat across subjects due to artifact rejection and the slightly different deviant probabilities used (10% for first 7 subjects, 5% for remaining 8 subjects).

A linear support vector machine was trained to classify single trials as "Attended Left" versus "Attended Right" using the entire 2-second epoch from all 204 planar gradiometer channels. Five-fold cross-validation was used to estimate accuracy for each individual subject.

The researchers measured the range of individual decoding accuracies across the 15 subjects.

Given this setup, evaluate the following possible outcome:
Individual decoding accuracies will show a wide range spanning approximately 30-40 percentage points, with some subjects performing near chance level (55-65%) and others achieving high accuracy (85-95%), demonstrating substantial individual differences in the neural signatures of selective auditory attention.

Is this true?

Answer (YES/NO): NO